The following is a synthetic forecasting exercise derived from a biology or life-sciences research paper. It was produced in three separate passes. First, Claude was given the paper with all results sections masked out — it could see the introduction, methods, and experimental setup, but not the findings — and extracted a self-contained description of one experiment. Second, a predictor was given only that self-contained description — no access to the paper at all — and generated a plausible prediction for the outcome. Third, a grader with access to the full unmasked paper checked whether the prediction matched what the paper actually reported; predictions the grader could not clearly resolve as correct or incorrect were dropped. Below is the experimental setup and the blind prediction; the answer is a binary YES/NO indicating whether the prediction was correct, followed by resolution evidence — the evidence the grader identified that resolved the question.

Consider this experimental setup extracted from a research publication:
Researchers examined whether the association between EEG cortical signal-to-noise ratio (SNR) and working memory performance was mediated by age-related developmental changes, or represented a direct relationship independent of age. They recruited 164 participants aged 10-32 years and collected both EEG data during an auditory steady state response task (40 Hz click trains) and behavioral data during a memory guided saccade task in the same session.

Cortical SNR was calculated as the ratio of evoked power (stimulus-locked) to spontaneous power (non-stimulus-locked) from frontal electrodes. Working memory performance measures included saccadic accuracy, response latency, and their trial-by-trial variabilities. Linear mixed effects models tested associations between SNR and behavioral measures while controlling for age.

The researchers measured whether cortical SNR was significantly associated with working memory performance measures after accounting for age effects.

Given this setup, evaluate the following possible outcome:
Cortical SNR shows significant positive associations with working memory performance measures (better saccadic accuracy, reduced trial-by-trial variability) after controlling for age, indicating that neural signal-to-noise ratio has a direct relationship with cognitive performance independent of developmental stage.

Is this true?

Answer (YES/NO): YES